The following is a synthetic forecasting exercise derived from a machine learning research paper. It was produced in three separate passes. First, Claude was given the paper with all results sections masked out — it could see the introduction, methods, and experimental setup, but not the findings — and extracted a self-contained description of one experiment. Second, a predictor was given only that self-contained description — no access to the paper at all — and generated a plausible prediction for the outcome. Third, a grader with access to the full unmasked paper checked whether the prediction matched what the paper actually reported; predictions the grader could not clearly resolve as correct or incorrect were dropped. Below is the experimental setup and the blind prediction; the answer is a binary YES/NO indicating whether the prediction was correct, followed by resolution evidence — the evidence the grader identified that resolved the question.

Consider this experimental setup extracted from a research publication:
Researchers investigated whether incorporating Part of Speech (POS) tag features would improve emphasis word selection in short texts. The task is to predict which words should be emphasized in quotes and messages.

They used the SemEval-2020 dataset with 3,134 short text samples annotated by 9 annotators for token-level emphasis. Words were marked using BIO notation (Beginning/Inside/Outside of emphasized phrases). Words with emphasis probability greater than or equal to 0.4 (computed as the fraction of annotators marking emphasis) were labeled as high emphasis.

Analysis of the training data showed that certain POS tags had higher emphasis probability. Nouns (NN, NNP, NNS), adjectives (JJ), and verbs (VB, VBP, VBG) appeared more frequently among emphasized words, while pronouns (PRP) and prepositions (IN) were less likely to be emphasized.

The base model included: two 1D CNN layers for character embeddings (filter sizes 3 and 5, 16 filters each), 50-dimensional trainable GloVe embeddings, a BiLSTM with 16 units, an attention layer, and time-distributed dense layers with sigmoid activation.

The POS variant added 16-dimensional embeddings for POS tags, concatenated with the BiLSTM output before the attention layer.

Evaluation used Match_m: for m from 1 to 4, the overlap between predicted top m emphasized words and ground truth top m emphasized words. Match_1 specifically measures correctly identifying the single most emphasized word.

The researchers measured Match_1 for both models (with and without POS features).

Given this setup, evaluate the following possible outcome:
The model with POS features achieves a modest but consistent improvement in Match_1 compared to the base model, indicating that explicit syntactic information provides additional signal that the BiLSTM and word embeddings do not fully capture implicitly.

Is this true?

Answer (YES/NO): NO